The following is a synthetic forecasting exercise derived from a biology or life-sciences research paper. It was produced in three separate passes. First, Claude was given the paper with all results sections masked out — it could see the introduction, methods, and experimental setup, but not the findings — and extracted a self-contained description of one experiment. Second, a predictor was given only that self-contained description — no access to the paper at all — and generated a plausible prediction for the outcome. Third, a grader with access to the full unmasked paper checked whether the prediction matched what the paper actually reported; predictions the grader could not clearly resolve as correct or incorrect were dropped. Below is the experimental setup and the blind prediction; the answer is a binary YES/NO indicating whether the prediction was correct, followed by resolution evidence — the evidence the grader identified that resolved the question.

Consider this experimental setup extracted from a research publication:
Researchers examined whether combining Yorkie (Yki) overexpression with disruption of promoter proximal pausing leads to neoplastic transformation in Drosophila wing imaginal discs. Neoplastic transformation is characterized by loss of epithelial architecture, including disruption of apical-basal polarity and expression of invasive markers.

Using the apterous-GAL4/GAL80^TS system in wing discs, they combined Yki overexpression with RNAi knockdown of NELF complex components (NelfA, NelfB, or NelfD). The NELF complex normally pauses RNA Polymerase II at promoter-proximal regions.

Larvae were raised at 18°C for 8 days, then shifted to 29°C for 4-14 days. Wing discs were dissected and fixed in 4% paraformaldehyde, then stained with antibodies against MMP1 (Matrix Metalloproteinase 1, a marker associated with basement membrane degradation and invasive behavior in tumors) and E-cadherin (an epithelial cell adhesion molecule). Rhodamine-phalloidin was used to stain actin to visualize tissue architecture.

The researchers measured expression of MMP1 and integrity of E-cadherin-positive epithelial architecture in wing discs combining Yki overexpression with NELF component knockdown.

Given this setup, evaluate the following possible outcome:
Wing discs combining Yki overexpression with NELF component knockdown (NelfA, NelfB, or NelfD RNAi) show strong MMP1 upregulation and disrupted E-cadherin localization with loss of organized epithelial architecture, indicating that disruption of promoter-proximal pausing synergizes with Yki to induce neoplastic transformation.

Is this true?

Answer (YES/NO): YES